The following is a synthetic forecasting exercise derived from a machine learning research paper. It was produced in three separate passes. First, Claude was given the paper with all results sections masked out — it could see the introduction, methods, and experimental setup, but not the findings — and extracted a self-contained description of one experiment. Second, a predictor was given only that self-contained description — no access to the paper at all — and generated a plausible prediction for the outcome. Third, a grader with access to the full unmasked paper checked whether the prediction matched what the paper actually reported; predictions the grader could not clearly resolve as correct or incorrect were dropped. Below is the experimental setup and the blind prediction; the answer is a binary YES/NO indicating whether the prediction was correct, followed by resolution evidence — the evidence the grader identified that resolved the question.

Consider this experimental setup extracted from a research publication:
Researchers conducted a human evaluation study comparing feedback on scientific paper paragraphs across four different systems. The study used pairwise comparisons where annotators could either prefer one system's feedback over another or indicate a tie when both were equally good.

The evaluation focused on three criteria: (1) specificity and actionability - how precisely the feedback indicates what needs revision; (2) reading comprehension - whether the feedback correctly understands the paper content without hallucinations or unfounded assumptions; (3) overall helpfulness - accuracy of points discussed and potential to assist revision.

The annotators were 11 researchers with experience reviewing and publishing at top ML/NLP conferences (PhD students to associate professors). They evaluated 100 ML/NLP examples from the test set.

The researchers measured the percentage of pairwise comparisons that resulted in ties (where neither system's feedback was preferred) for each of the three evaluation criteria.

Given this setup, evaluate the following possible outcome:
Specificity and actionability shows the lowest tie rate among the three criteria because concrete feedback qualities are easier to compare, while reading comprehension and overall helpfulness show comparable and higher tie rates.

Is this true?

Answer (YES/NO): NO